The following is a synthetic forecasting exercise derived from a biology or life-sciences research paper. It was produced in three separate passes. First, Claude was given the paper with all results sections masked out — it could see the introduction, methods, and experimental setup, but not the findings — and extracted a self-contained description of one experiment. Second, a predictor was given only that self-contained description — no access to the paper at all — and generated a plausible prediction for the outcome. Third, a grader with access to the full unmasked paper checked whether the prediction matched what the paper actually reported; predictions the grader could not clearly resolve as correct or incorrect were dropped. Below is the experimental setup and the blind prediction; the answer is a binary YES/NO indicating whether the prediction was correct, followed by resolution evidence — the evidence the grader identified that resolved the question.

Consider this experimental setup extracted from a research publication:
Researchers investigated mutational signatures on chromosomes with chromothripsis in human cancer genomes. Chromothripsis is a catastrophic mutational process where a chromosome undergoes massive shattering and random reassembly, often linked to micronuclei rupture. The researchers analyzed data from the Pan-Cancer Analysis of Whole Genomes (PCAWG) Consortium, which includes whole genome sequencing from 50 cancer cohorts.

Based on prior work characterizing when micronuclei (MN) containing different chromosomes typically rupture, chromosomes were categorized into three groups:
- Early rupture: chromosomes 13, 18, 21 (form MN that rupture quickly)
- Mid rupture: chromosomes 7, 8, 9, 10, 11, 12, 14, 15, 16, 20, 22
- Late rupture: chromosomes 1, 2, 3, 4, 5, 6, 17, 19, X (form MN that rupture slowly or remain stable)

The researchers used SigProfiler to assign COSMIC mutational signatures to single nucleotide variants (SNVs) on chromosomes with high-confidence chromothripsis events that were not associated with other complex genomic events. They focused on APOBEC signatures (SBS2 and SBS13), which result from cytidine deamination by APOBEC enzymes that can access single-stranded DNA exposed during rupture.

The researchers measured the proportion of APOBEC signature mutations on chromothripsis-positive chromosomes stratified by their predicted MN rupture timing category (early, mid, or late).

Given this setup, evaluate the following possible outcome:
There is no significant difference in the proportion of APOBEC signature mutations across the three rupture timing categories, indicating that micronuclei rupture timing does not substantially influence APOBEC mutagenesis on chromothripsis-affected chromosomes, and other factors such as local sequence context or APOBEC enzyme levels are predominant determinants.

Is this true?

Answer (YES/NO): NO